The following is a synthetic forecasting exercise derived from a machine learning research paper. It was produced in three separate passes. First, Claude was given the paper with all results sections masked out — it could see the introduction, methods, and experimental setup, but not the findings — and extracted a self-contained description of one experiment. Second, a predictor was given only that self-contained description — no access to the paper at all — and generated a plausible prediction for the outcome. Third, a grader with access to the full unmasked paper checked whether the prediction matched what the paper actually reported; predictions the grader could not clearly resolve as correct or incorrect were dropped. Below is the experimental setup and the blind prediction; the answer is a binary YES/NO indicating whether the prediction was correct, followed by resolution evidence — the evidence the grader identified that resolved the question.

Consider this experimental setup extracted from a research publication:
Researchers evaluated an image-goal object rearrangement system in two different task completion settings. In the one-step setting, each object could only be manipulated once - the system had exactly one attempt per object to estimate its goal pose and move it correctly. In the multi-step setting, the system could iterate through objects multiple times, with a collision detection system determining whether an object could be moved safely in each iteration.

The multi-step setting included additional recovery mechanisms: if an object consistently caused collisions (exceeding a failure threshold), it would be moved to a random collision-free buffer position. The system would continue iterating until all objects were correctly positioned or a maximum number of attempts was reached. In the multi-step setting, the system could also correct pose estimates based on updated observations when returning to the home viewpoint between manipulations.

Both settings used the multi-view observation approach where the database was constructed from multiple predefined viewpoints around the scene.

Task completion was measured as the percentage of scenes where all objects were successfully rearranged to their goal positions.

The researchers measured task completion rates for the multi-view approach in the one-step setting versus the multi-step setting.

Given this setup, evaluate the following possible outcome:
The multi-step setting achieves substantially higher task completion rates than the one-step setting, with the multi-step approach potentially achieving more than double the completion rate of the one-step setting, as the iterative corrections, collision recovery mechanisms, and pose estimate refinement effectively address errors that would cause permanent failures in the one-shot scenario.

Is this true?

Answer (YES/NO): NO